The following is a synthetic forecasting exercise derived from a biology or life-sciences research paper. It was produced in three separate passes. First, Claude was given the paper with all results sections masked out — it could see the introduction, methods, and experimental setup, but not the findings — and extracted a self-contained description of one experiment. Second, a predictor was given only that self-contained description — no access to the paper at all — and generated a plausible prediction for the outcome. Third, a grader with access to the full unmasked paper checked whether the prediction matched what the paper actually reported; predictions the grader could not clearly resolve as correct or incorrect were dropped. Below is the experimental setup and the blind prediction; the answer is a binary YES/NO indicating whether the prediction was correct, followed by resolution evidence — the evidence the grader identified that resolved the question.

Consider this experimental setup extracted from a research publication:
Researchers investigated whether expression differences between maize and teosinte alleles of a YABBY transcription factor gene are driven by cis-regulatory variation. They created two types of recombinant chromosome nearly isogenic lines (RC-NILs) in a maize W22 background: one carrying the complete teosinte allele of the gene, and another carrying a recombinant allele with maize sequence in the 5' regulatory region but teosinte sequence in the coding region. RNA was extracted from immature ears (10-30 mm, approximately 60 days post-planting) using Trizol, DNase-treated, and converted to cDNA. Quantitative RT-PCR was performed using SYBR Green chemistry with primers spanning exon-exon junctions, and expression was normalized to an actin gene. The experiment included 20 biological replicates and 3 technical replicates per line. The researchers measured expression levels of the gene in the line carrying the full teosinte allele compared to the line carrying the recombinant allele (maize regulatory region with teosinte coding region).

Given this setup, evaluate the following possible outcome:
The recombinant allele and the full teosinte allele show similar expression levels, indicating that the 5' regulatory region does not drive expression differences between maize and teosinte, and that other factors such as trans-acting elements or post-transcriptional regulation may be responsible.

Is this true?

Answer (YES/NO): NO